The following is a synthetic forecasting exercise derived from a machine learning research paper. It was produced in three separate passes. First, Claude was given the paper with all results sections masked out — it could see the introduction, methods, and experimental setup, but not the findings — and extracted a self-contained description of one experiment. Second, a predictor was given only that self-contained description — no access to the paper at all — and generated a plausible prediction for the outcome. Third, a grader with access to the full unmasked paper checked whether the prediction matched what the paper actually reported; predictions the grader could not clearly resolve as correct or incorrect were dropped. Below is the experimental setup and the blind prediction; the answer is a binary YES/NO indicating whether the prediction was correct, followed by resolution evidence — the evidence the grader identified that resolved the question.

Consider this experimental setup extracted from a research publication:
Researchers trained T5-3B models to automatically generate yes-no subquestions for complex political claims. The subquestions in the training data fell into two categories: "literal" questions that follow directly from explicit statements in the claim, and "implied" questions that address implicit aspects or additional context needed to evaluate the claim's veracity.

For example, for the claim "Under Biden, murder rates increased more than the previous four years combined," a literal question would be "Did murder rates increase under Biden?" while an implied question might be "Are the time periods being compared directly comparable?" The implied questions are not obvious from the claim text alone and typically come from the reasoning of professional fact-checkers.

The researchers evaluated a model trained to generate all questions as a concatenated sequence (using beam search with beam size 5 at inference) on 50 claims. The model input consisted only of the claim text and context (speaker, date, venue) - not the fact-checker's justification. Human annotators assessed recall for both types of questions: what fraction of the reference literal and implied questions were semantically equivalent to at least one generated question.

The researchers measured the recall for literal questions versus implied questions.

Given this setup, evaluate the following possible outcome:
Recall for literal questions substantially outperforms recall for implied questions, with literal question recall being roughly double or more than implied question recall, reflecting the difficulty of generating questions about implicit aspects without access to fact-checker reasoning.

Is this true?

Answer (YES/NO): YES